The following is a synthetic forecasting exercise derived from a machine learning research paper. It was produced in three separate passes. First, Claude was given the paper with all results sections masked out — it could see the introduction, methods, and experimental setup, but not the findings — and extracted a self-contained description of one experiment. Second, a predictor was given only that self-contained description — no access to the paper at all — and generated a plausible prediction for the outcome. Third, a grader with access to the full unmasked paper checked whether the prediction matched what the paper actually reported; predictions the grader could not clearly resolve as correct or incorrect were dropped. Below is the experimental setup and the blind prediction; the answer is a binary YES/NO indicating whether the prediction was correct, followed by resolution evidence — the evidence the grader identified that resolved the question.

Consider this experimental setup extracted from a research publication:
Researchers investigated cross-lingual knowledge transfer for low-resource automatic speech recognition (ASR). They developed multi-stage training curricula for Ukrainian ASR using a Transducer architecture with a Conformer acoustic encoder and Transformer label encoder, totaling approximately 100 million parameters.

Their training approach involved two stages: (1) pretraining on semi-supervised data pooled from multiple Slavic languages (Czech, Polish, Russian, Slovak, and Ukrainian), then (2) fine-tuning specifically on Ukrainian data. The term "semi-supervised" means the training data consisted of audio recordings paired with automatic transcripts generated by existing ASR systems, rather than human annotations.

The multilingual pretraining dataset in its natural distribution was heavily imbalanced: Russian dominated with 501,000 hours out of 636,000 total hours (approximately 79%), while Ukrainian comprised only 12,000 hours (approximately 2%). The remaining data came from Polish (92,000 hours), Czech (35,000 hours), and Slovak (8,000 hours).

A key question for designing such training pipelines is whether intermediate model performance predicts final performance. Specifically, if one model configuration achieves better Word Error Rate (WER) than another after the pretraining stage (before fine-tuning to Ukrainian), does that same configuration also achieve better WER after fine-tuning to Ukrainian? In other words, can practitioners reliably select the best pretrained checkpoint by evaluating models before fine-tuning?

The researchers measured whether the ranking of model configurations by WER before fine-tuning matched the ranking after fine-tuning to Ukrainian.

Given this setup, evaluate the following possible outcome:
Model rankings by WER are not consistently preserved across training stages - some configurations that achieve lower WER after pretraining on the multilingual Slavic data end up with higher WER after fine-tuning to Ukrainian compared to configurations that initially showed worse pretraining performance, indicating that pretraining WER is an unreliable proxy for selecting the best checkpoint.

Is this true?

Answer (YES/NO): YES